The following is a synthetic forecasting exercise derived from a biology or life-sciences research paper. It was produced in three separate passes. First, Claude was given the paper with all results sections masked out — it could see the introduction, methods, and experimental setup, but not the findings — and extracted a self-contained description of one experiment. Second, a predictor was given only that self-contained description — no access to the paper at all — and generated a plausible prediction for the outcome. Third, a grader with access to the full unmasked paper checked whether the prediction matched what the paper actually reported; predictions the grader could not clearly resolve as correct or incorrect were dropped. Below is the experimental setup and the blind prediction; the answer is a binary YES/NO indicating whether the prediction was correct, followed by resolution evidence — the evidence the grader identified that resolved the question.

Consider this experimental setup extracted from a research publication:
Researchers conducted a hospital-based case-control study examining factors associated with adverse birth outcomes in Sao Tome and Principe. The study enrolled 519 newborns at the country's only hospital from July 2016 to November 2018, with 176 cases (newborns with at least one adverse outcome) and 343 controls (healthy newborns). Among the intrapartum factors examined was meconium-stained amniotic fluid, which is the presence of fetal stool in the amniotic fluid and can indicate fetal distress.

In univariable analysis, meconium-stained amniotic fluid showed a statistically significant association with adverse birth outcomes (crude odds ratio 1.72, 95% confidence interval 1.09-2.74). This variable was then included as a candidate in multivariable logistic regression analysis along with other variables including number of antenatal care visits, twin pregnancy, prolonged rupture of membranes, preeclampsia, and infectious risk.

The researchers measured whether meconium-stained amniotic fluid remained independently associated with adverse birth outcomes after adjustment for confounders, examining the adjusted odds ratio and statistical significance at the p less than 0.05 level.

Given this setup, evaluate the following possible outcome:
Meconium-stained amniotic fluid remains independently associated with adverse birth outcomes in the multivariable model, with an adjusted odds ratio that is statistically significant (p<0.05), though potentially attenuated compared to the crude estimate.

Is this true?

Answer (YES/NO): NO